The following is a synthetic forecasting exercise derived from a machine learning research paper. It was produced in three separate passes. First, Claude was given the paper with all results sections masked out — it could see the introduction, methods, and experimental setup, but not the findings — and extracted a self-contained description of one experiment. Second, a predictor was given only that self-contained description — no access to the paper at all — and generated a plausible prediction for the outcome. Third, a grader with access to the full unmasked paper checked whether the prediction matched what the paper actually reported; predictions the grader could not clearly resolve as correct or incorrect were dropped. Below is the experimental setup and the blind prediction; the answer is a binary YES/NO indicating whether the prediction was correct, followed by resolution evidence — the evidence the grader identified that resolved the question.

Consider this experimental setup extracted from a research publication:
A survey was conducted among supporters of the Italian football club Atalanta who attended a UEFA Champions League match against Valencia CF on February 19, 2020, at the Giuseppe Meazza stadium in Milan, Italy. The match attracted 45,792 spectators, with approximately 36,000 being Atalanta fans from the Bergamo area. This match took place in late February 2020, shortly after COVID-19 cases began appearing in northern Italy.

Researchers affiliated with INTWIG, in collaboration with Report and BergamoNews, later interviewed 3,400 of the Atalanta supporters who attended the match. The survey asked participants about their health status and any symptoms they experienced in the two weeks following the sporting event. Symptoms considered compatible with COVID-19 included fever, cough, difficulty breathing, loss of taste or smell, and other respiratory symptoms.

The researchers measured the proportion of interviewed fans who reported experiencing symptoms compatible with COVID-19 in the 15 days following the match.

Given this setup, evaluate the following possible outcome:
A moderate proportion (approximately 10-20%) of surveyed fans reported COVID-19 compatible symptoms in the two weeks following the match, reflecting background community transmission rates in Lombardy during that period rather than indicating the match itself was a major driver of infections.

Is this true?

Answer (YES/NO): NO